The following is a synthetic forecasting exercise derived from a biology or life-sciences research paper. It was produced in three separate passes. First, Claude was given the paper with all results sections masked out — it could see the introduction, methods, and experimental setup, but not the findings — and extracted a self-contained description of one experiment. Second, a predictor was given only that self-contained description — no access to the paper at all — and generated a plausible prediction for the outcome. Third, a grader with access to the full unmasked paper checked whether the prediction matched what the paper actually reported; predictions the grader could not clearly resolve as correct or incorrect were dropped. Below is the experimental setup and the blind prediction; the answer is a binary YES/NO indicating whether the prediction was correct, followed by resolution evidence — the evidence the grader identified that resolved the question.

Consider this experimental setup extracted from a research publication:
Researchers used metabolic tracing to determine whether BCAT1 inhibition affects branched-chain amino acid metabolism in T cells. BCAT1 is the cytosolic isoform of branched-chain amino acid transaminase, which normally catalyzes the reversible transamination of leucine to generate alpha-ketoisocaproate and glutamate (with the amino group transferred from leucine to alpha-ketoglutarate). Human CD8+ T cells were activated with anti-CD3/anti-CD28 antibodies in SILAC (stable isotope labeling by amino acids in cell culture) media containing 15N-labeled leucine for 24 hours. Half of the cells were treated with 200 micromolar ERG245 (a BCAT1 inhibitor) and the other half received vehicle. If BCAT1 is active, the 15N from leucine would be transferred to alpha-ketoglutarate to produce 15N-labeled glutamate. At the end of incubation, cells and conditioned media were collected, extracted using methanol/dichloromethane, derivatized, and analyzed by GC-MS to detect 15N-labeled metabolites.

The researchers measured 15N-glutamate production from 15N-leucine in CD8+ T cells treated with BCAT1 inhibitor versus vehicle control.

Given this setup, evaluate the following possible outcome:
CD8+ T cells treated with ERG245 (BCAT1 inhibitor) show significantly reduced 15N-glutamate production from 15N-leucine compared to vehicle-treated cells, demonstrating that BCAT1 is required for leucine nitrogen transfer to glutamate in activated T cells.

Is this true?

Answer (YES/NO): NO